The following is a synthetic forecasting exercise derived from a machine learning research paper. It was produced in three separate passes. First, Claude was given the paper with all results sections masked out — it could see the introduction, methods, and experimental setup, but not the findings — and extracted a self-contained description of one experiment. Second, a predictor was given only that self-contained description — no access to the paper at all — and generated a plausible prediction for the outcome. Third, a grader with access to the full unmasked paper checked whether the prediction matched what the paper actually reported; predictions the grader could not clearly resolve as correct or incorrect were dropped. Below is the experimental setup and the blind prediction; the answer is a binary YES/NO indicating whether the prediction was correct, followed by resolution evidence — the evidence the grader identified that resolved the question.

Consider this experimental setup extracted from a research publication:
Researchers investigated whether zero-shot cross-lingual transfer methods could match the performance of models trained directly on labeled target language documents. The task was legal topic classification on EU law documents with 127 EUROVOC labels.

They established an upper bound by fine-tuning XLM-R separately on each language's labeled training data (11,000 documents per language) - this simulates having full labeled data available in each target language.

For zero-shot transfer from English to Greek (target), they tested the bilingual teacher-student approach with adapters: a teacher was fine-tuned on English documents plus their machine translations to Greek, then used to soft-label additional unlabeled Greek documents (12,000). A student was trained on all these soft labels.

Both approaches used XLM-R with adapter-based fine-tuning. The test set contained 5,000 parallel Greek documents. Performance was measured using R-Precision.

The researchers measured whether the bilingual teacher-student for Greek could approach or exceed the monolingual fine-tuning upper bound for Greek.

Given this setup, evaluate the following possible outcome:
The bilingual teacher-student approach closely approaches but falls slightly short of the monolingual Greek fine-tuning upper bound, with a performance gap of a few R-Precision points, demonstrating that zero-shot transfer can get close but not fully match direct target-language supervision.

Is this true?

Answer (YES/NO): NO